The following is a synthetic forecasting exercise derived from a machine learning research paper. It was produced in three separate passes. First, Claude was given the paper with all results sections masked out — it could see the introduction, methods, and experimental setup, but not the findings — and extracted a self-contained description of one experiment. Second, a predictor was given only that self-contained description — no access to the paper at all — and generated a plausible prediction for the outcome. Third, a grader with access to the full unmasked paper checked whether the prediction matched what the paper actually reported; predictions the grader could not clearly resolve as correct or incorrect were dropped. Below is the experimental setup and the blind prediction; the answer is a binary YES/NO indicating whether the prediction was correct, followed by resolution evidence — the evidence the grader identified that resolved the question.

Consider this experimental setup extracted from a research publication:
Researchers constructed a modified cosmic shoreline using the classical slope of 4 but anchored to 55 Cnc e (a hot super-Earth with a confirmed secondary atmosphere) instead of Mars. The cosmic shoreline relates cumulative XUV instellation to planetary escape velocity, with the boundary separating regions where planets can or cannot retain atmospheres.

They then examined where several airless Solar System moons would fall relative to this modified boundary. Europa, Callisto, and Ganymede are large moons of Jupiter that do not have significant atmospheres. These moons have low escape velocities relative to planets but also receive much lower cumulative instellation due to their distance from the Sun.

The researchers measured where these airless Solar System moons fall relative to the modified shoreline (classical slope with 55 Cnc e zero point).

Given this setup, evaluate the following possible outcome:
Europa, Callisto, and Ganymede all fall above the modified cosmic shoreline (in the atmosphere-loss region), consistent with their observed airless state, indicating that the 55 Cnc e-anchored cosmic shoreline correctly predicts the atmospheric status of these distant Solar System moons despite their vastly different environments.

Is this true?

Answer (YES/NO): NO